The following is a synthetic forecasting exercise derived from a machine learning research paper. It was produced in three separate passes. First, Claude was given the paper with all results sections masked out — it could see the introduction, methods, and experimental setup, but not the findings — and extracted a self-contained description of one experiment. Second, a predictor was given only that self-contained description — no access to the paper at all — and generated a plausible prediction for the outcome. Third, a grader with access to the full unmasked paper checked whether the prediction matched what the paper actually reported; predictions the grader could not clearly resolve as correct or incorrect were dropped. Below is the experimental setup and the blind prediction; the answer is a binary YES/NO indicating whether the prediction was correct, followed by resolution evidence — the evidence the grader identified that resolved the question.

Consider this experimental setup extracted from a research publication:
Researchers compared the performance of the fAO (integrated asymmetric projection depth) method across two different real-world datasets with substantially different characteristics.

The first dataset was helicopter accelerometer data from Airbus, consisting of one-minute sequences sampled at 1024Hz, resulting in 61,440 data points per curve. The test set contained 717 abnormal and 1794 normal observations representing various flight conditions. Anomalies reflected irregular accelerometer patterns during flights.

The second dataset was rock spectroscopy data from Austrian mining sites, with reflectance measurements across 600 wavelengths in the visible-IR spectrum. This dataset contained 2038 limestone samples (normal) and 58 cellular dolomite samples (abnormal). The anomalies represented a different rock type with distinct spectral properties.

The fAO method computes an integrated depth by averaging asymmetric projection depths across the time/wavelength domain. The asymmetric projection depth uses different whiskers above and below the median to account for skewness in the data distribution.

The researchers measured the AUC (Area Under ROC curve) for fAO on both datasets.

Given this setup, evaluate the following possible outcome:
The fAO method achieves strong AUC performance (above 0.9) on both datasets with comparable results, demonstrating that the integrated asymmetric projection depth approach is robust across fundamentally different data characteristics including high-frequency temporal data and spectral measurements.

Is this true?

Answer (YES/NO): NO